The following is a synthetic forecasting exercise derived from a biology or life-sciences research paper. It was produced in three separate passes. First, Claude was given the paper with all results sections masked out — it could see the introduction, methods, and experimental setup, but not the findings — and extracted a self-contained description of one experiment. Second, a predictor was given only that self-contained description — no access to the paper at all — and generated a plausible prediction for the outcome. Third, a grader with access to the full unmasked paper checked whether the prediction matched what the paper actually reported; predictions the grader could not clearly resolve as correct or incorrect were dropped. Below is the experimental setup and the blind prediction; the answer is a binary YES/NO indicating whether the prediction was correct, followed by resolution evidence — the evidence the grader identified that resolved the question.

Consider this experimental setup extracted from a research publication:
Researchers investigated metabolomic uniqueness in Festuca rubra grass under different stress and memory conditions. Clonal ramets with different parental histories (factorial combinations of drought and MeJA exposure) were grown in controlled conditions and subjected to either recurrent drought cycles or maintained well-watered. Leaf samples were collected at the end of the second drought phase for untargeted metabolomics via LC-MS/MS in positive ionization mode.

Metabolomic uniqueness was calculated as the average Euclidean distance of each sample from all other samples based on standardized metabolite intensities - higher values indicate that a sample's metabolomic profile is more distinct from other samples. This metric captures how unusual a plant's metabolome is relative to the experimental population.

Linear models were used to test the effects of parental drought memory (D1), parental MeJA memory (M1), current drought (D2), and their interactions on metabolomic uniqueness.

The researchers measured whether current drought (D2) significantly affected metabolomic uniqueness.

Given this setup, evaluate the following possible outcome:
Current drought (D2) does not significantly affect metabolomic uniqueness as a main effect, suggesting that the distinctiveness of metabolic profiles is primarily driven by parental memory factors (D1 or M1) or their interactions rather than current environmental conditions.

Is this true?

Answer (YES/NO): NO